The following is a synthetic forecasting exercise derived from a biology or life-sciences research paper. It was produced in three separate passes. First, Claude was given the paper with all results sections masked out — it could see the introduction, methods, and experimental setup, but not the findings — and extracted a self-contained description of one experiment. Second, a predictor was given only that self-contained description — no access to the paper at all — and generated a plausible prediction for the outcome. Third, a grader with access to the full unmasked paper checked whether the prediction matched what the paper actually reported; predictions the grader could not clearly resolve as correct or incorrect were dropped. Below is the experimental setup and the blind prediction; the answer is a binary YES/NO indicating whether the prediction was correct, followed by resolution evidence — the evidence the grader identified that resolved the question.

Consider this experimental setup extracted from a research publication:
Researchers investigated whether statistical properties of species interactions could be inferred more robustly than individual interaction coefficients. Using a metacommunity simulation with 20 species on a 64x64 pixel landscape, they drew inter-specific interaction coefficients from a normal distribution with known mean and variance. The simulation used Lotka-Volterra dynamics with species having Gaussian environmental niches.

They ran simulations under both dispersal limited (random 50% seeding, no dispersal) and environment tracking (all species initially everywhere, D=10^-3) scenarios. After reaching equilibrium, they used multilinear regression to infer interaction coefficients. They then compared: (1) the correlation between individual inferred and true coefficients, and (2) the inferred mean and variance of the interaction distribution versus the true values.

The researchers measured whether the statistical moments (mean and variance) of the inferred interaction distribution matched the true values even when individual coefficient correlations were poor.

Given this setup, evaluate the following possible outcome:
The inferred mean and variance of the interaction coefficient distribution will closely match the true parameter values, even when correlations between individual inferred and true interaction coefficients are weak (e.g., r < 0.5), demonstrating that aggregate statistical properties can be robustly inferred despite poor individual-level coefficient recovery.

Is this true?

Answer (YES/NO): YES